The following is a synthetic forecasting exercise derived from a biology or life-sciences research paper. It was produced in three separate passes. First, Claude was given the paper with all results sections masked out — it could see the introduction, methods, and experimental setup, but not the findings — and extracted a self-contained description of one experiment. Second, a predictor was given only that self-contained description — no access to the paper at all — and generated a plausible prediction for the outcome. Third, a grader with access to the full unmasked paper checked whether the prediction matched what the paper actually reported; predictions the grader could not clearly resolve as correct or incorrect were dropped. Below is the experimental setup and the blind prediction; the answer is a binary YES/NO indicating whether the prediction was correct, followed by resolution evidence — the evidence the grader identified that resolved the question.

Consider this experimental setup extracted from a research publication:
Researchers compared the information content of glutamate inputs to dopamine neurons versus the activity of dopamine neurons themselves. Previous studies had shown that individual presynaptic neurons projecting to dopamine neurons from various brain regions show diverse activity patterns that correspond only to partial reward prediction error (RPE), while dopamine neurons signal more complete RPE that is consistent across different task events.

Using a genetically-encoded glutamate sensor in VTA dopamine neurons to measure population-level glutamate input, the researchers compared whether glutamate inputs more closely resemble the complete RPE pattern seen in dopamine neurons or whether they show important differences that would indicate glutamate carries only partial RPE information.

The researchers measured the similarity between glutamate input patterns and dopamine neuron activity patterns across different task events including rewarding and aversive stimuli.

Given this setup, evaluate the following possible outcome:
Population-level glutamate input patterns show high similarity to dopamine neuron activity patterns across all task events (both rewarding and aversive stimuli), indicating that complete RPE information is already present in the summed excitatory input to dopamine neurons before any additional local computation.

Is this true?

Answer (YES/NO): NO